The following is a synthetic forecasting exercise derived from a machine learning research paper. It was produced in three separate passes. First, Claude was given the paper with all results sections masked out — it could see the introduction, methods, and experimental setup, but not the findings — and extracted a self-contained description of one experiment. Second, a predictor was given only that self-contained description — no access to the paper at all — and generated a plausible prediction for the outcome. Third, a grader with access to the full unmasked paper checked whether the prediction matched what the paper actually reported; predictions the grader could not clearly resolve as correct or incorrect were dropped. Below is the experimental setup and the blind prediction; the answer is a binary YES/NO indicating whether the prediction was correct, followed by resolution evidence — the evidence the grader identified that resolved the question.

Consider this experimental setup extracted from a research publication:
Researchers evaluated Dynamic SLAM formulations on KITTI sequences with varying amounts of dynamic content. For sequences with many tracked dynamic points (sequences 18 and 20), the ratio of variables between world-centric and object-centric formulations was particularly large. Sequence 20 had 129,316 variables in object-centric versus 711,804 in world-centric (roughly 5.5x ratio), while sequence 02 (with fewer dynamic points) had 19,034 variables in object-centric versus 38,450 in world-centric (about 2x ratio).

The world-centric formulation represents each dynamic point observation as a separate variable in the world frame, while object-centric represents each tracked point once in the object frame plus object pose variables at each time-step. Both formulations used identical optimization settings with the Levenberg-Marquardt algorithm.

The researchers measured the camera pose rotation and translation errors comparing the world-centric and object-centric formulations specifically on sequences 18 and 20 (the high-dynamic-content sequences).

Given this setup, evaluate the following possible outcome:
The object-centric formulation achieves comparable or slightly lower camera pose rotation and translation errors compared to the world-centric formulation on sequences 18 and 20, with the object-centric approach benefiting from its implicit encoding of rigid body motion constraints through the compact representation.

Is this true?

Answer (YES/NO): NO